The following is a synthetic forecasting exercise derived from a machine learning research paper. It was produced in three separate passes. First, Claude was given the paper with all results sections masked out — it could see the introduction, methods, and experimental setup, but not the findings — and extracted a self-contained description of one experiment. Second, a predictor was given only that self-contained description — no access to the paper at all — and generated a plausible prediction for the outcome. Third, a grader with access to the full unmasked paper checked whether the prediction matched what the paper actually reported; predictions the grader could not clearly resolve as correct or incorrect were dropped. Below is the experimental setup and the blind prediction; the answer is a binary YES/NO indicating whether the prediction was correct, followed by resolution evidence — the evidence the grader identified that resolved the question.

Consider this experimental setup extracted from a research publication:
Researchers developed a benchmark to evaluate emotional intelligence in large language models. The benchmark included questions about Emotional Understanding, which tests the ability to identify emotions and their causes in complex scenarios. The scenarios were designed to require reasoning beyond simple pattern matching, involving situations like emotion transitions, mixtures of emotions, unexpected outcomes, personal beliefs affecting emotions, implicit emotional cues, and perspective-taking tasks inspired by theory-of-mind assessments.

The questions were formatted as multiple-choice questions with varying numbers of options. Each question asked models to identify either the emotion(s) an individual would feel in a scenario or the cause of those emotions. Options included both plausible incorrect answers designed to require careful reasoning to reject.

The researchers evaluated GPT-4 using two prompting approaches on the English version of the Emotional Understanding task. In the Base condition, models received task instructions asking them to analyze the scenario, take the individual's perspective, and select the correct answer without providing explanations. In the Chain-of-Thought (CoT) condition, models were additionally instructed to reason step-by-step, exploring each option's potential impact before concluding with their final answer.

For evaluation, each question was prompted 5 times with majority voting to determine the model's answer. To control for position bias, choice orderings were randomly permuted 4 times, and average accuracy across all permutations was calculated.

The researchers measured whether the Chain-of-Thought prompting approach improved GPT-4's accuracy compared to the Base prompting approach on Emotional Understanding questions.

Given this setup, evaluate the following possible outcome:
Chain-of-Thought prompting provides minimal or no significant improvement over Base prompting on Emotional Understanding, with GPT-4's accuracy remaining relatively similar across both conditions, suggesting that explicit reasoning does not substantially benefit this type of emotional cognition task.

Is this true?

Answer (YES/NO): YES